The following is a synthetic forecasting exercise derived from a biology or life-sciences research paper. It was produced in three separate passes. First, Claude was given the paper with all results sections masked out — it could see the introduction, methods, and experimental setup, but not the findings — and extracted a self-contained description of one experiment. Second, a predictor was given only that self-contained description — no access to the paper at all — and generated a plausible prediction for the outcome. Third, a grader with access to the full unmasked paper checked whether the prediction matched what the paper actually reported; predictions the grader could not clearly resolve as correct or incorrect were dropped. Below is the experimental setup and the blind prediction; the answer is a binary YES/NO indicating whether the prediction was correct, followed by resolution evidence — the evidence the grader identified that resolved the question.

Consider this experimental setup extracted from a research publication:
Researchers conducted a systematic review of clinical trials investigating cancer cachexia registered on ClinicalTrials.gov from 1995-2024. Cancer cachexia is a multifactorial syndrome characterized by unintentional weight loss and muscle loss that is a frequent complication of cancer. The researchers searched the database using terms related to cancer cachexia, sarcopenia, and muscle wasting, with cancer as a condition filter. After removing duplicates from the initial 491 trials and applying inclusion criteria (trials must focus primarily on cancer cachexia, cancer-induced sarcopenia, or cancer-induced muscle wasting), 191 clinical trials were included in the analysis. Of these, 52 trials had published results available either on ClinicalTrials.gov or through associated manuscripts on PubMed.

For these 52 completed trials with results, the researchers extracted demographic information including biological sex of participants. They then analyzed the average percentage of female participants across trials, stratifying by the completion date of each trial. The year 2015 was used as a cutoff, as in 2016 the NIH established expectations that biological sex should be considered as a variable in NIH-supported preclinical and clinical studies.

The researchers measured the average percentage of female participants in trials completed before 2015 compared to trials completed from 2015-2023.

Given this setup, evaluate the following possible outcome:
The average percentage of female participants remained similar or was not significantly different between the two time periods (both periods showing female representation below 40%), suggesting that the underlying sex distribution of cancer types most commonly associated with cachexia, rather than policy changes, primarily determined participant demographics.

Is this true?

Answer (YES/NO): NO